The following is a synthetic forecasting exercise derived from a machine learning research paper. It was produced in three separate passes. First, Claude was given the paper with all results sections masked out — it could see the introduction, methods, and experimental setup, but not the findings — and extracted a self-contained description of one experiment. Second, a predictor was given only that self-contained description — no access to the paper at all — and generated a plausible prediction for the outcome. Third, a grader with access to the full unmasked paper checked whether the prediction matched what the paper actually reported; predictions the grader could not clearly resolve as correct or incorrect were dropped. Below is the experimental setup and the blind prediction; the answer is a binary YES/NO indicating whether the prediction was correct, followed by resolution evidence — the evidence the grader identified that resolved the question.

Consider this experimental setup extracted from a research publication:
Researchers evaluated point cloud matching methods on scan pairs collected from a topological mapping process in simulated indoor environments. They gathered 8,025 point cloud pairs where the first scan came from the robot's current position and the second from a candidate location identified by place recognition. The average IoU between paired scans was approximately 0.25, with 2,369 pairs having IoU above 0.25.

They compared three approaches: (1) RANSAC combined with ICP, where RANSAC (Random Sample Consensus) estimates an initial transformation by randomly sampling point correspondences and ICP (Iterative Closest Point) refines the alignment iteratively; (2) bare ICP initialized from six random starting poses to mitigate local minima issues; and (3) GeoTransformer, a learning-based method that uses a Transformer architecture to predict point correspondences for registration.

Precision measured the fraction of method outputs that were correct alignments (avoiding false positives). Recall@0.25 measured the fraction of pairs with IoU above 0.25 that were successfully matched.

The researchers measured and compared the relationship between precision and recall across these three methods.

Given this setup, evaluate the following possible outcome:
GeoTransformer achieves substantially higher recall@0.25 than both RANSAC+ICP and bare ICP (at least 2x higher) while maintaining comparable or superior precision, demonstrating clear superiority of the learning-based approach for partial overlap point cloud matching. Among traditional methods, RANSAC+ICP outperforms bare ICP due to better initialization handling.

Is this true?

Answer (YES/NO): NO